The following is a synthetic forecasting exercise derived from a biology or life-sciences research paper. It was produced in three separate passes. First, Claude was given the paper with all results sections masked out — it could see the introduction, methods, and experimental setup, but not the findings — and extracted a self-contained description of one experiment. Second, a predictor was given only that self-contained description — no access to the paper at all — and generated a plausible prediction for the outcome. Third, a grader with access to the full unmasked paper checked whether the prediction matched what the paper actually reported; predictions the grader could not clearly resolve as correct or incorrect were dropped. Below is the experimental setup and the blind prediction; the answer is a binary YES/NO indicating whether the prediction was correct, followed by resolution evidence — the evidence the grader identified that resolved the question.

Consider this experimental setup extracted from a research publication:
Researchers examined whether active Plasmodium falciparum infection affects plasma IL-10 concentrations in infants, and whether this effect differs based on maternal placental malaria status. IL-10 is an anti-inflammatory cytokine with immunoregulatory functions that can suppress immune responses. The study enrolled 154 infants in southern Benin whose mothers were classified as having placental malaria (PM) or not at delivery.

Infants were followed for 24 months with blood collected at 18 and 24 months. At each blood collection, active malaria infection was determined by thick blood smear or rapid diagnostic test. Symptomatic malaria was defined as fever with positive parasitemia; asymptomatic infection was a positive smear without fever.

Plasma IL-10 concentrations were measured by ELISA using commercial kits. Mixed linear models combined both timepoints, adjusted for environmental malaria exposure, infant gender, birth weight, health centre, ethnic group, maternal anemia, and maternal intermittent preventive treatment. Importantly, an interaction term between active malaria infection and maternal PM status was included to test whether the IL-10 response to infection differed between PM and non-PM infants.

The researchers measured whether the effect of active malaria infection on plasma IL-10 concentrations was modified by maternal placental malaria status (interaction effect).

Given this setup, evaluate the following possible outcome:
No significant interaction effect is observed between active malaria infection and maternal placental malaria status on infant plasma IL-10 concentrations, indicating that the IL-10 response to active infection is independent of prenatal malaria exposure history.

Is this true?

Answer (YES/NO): NO